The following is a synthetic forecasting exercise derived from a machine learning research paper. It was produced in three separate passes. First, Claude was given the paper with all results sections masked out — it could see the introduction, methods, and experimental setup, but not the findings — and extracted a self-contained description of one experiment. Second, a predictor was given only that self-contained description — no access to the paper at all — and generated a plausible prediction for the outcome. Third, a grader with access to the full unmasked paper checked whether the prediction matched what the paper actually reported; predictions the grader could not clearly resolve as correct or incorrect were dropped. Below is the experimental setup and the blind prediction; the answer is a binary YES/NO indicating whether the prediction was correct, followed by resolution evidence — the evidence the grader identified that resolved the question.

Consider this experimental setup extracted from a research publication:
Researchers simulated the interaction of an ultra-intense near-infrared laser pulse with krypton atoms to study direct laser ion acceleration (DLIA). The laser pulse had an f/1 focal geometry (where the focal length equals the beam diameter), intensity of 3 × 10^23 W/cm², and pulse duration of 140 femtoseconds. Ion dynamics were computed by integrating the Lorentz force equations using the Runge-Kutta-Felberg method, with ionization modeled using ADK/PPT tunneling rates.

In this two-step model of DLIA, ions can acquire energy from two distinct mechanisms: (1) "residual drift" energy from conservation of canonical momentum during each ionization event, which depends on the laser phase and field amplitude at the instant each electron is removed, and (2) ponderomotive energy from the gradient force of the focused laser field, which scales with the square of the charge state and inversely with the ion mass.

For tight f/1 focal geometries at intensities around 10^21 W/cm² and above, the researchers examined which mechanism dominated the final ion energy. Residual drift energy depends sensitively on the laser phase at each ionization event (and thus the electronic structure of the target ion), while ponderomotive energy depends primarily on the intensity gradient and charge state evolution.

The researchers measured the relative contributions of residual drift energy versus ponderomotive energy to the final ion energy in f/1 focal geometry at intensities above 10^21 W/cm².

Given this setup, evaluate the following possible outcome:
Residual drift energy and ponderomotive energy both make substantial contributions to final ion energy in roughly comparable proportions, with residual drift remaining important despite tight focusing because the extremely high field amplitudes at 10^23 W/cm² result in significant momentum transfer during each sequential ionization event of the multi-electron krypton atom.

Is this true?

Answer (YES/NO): NO